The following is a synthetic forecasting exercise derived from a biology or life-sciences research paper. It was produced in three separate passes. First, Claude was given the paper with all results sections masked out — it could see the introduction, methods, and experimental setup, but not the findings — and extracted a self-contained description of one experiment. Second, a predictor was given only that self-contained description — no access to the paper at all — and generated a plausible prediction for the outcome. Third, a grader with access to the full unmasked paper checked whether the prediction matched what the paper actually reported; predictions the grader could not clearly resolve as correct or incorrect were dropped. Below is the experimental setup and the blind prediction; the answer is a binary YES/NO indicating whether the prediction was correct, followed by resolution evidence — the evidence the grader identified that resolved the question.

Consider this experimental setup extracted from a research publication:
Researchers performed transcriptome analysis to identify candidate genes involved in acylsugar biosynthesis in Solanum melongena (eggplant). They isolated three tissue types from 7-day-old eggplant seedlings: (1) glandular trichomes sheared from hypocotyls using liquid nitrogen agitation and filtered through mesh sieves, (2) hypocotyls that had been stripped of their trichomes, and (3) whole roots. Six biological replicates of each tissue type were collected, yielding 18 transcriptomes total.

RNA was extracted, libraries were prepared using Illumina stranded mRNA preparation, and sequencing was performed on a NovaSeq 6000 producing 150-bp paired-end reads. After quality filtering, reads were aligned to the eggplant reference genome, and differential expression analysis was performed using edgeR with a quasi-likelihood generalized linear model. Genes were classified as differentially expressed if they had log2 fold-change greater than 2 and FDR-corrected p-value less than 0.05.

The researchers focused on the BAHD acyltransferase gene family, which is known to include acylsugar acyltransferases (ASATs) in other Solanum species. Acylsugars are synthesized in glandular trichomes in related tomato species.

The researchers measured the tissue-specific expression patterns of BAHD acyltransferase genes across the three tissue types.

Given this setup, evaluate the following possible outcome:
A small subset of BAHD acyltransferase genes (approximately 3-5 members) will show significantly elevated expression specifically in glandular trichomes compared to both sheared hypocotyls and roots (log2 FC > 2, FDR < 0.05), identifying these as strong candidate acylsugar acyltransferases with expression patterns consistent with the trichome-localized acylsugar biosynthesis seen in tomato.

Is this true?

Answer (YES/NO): NO